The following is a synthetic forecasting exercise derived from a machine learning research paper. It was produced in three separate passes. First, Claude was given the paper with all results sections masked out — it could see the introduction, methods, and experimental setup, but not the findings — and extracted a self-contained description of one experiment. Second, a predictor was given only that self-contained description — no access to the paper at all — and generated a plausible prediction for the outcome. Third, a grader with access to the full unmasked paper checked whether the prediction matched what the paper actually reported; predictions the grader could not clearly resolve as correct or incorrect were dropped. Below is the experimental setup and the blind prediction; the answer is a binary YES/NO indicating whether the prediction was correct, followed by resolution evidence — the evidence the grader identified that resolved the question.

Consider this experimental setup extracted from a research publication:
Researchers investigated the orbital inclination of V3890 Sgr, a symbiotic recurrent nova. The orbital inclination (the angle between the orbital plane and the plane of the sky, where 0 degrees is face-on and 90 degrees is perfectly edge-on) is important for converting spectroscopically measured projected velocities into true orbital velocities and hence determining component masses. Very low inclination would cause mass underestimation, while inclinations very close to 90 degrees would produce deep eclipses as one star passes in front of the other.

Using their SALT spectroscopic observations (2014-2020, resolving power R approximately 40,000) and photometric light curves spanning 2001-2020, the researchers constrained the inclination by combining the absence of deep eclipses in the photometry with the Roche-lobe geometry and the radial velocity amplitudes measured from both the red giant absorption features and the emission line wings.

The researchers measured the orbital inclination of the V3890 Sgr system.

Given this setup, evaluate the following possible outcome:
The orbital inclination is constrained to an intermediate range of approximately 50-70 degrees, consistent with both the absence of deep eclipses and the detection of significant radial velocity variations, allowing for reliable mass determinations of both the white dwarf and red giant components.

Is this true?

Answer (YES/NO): NO